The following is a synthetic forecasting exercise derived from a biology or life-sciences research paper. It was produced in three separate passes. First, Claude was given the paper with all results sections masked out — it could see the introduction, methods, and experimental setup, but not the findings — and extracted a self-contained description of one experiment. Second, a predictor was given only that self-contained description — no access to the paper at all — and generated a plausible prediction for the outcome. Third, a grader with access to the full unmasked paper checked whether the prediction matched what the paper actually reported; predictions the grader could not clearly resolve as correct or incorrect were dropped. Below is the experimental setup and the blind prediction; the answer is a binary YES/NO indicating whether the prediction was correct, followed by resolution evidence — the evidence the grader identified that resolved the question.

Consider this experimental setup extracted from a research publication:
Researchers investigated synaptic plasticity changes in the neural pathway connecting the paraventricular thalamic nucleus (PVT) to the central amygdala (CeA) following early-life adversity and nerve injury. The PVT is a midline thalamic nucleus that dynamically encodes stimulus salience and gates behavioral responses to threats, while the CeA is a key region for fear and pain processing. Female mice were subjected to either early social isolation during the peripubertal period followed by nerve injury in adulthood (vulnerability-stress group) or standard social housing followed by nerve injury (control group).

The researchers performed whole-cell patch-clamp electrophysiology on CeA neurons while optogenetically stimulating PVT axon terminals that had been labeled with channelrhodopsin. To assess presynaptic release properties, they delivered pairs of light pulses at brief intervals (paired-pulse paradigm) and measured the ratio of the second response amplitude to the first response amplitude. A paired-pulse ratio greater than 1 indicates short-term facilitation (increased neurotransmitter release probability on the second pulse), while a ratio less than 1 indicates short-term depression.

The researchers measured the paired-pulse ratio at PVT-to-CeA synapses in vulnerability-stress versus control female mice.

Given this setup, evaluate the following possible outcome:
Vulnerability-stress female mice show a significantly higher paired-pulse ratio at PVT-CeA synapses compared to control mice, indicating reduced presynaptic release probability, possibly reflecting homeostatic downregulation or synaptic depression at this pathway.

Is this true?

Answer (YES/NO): NO